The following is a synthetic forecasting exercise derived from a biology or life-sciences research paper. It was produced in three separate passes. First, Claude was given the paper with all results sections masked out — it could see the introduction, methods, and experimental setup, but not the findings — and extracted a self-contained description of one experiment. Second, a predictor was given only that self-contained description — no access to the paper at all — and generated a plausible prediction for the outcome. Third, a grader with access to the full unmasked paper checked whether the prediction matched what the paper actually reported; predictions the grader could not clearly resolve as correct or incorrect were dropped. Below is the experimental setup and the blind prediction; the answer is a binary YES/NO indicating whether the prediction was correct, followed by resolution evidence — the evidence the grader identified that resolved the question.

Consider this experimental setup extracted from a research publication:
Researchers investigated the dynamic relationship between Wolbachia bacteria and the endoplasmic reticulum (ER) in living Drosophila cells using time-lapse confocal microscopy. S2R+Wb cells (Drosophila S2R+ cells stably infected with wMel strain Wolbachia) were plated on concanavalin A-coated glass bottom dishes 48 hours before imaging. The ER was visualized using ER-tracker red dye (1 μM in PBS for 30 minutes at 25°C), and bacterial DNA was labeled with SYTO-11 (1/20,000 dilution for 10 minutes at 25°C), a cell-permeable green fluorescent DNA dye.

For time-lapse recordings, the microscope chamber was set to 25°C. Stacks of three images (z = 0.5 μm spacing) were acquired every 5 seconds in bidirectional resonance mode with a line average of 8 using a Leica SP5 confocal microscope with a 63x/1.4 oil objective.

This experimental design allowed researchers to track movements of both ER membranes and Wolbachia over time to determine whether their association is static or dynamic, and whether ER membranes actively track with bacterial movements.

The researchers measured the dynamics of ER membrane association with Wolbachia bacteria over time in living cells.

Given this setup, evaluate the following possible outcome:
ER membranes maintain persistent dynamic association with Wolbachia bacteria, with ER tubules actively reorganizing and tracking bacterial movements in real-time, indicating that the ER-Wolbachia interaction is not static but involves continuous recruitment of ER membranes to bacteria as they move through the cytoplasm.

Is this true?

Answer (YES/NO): NO